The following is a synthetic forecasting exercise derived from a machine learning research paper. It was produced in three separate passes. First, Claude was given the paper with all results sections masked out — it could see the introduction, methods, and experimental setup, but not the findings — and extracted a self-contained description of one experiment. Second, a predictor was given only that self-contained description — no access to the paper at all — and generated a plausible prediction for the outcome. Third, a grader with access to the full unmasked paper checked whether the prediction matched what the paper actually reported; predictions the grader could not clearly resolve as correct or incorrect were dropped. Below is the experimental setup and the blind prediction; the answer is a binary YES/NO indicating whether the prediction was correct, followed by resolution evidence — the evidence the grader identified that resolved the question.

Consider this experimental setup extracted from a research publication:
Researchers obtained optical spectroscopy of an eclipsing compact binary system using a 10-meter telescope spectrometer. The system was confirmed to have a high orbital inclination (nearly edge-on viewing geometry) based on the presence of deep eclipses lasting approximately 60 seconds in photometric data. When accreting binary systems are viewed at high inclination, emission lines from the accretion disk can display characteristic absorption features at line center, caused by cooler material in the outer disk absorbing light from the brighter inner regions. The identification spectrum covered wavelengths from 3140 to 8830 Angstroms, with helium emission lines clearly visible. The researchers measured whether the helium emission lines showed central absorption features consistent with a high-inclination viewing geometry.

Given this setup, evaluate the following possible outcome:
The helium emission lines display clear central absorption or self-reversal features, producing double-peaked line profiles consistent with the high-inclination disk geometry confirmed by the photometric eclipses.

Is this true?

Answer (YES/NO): YES